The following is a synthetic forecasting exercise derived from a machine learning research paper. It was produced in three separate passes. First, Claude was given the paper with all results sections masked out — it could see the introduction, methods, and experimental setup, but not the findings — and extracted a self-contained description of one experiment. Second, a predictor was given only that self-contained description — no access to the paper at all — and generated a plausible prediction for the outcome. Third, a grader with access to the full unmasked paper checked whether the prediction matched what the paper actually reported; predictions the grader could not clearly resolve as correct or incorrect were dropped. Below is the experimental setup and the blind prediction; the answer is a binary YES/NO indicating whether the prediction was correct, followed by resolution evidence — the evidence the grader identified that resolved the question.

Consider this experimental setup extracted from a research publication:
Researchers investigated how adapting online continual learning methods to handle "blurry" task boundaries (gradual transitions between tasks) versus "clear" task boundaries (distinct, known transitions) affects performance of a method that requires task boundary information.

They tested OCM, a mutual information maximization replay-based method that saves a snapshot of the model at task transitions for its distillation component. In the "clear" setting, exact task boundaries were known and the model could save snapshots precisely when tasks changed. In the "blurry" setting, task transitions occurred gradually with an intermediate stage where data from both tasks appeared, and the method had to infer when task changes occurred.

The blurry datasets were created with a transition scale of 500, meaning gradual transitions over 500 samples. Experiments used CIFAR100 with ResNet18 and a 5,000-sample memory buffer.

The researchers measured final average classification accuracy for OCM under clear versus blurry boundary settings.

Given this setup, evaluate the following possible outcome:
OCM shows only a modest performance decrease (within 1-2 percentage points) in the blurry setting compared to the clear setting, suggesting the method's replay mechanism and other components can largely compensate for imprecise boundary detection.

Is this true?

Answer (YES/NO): NO